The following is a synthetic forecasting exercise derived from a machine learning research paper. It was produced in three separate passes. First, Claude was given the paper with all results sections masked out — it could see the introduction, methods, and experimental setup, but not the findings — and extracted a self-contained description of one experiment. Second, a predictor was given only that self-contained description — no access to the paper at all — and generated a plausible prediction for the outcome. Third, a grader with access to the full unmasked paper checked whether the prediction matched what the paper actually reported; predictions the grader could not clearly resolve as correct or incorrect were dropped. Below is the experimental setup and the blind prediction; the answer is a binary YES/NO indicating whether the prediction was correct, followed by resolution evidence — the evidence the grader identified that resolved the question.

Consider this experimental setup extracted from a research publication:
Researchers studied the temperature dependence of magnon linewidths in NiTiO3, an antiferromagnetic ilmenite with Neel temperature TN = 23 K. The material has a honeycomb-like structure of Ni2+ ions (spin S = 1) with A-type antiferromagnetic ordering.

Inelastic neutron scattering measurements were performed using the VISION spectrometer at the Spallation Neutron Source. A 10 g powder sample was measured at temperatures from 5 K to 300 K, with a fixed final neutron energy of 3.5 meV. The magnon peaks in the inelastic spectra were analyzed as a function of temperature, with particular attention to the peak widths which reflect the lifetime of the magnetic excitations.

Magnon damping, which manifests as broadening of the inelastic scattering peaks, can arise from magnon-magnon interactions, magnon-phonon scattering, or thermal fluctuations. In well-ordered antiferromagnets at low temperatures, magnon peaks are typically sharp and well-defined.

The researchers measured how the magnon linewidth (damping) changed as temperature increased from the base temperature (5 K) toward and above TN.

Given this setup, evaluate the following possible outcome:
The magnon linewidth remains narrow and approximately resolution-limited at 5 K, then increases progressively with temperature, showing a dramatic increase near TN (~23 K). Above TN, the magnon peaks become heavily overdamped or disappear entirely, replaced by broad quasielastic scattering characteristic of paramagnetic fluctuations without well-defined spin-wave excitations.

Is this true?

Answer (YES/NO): NO